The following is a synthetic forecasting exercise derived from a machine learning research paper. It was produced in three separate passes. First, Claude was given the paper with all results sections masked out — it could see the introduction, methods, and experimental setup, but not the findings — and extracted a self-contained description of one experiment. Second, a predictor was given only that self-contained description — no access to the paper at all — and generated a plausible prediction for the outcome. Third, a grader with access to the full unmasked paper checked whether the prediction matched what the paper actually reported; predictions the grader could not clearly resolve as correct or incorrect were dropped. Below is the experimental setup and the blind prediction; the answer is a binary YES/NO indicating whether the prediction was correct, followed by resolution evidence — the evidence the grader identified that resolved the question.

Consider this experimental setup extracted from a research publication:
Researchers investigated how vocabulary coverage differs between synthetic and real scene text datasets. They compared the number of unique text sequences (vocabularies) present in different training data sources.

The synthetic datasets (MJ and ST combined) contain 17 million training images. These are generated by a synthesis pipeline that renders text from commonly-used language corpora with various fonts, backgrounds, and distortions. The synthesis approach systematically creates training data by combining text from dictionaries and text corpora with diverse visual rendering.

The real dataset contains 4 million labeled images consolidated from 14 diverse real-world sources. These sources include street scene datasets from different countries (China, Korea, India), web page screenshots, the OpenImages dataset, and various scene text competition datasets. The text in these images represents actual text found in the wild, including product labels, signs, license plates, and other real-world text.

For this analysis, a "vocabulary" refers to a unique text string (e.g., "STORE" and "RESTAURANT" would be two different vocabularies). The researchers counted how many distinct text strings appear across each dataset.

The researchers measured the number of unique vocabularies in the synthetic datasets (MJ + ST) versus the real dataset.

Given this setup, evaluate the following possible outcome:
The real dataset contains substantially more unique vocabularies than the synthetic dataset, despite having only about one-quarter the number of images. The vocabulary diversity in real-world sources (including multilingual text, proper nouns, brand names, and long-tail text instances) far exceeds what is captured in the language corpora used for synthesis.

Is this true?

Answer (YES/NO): YES